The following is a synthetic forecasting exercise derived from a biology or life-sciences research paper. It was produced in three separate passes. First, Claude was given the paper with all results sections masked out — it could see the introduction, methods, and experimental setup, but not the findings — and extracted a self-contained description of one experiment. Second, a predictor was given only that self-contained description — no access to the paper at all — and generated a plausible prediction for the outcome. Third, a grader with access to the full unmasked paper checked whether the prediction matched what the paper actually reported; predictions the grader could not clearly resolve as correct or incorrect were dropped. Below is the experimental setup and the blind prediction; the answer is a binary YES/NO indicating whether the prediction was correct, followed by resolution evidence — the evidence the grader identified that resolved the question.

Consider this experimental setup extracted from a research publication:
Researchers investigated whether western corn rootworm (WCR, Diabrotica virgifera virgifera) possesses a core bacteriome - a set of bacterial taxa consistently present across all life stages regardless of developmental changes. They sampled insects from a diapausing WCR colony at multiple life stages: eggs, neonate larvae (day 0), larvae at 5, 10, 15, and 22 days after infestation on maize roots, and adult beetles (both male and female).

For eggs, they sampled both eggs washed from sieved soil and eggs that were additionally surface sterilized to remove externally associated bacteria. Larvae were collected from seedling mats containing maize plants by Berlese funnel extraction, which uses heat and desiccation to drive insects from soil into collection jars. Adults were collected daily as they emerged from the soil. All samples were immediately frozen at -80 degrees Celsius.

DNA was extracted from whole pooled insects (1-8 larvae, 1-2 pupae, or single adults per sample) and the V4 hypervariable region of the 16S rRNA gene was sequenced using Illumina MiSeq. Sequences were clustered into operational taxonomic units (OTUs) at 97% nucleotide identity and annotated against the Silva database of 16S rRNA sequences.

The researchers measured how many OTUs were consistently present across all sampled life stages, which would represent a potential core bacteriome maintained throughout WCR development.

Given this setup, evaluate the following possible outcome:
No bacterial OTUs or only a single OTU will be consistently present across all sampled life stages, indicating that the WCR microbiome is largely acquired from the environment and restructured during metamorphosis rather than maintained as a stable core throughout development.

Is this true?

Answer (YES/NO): NO